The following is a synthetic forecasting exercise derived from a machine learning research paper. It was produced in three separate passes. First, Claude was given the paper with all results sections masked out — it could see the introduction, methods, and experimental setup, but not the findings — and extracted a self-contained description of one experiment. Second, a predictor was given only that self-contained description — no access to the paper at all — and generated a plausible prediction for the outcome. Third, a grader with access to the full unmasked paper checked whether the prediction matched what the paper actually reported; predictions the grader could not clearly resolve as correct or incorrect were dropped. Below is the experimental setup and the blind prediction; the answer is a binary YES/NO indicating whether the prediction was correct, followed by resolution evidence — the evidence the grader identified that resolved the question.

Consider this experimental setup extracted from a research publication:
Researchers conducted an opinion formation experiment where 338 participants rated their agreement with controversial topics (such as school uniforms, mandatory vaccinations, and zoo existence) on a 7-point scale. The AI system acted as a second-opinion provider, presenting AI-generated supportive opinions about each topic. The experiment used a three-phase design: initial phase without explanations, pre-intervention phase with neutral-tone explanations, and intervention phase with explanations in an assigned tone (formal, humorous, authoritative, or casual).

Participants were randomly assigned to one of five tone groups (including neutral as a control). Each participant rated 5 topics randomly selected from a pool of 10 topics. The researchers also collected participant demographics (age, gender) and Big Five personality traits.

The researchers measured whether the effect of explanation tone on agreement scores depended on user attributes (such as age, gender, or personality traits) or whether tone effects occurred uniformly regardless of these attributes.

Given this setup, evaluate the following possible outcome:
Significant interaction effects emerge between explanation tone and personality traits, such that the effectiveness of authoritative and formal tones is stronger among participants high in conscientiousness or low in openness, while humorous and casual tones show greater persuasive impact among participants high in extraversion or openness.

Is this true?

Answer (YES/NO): NO